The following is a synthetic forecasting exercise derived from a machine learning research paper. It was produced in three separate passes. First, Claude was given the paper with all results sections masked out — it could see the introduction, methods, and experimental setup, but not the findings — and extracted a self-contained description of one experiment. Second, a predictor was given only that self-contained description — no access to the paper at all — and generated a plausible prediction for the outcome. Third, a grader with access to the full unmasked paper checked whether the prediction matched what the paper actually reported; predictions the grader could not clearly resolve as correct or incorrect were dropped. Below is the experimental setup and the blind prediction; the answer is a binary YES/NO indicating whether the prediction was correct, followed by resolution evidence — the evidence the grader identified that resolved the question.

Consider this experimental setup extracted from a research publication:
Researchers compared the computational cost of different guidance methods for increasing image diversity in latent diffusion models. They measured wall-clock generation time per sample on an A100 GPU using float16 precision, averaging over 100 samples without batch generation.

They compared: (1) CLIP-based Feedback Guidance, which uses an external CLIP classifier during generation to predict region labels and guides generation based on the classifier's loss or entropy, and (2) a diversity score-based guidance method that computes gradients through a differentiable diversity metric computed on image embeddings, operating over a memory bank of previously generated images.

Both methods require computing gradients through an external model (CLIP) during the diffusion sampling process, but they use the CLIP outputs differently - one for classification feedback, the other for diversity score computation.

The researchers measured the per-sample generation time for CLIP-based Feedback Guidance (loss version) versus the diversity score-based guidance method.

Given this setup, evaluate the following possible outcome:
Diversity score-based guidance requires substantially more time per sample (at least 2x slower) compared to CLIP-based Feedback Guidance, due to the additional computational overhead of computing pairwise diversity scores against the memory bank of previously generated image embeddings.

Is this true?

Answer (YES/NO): NO